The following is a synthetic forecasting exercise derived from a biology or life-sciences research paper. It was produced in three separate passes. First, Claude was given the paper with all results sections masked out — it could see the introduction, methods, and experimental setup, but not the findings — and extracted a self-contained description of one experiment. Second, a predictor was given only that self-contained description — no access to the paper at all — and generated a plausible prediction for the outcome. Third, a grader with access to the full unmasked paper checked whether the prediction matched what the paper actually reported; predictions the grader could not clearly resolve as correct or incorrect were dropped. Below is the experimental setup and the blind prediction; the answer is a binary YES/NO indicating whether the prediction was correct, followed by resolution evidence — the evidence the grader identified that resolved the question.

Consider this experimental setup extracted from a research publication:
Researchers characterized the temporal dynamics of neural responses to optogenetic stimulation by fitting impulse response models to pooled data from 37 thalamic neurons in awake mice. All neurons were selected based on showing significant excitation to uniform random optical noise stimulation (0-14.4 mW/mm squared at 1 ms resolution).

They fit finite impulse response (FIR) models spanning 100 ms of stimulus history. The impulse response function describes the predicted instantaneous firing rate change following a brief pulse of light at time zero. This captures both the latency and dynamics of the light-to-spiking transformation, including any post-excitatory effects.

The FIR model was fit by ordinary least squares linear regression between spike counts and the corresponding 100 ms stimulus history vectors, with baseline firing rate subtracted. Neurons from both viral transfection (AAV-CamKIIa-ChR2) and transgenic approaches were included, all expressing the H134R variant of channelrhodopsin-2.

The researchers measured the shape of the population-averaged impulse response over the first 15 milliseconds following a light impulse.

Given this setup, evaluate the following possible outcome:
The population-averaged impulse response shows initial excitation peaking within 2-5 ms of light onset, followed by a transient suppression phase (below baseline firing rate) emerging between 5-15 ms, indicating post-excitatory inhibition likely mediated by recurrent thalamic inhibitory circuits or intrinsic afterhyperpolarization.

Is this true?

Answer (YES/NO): YES